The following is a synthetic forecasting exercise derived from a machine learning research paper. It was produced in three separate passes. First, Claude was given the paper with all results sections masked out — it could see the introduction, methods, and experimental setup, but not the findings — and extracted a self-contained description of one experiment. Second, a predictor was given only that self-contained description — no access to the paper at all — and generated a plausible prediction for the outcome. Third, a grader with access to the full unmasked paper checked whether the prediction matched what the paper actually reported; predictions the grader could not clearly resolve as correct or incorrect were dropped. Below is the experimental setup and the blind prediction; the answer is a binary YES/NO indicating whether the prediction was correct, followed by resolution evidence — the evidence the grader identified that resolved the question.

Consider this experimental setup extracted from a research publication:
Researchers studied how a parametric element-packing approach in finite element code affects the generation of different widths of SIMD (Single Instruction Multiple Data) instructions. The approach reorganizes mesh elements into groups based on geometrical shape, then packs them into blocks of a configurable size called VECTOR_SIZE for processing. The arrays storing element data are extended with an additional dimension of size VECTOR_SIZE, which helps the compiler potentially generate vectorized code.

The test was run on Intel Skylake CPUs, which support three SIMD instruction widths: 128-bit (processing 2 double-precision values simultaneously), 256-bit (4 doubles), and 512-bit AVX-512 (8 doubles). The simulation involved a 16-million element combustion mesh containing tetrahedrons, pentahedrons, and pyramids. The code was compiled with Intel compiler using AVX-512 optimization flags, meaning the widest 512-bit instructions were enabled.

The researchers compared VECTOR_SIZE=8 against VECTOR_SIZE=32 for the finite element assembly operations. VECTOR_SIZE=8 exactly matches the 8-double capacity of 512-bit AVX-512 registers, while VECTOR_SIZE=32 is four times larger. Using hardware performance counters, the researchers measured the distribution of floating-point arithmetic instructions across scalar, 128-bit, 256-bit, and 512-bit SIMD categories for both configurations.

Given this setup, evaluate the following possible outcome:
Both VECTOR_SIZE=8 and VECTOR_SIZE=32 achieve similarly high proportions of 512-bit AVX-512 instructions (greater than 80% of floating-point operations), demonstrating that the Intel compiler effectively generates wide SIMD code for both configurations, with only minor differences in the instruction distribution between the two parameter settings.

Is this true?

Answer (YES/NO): NO